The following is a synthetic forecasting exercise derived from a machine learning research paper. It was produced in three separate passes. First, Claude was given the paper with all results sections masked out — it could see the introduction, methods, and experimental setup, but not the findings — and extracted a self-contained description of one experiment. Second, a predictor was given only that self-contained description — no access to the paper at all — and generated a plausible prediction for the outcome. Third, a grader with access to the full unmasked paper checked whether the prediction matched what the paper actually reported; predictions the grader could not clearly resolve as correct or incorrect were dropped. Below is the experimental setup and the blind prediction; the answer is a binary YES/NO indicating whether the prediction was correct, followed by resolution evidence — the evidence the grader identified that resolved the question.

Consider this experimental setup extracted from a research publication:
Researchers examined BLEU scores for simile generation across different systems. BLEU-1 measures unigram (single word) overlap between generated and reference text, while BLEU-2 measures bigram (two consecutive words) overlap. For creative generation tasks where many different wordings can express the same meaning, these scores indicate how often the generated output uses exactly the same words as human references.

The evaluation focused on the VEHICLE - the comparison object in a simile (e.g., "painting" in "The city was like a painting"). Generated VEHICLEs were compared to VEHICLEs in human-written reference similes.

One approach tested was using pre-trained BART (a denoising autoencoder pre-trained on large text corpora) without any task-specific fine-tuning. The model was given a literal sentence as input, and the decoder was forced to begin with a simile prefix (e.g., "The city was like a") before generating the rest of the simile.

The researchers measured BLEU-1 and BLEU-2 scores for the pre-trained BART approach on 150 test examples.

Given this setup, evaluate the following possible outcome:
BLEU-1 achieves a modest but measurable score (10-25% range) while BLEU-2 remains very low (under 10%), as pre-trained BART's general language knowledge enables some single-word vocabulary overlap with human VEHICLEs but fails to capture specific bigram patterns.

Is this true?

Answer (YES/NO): NO